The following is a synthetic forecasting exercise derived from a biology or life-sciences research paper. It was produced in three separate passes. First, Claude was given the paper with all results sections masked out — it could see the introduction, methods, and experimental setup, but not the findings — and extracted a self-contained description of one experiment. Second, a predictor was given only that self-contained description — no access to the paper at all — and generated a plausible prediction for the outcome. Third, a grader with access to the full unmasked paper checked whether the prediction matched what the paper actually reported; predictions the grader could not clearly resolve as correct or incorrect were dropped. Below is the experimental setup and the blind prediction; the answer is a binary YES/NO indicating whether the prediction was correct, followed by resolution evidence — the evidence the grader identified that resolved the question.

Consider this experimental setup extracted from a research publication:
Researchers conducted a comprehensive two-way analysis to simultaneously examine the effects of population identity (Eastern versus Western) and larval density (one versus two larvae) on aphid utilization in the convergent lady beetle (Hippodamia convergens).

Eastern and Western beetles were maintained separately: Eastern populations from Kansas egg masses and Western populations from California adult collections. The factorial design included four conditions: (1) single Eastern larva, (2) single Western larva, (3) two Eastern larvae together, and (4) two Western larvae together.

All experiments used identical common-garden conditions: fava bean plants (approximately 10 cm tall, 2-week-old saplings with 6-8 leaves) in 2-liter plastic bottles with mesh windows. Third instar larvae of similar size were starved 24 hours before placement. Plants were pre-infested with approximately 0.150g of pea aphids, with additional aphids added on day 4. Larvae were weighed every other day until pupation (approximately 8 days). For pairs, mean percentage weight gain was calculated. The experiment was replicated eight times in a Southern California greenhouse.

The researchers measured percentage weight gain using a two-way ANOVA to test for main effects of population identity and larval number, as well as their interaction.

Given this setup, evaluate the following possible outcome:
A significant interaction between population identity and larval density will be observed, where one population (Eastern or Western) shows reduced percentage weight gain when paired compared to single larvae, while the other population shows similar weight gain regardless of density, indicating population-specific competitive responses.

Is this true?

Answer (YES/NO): NO